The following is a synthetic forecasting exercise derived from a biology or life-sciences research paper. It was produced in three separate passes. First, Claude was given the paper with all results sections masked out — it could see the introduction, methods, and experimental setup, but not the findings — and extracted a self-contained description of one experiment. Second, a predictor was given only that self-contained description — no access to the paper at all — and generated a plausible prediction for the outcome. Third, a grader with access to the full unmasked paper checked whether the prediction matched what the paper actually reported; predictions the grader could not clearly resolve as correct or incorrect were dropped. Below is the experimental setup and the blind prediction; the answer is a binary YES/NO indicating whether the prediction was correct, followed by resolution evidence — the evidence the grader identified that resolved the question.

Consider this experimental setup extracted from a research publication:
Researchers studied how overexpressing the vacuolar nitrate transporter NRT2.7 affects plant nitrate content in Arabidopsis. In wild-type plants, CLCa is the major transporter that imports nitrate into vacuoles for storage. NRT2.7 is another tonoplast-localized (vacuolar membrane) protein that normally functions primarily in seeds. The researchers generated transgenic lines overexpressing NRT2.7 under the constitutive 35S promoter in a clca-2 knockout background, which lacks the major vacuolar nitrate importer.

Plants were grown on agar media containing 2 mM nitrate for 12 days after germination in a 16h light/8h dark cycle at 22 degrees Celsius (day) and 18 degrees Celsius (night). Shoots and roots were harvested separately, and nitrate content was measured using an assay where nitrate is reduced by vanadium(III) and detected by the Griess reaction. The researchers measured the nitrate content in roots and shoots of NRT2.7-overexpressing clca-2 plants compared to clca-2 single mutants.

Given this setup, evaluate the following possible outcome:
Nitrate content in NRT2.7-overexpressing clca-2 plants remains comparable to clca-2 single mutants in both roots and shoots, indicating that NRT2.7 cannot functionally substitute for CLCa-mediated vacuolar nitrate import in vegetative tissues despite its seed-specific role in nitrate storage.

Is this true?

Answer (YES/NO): NO